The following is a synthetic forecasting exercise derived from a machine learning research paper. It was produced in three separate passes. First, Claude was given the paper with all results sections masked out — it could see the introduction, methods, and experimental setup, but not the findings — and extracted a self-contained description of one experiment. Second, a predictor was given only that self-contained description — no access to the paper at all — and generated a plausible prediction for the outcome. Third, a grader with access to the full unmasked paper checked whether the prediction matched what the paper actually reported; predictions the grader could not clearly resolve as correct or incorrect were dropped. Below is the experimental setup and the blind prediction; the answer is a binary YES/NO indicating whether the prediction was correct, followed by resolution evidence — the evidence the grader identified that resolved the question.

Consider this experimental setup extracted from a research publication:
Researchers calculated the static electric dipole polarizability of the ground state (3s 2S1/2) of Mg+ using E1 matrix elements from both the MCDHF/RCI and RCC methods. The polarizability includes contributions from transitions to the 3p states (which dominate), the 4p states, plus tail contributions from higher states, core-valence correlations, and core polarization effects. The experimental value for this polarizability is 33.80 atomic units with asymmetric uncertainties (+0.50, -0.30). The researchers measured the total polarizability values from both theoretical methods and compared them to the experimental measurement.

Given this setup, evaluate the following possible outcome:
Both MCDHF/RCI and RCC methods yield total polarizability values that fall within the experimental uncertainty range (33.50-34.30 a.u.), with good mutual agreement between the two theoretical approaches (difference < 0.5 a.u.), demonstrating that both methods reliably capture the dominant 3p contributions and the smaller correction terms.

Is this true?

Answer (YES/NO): NO